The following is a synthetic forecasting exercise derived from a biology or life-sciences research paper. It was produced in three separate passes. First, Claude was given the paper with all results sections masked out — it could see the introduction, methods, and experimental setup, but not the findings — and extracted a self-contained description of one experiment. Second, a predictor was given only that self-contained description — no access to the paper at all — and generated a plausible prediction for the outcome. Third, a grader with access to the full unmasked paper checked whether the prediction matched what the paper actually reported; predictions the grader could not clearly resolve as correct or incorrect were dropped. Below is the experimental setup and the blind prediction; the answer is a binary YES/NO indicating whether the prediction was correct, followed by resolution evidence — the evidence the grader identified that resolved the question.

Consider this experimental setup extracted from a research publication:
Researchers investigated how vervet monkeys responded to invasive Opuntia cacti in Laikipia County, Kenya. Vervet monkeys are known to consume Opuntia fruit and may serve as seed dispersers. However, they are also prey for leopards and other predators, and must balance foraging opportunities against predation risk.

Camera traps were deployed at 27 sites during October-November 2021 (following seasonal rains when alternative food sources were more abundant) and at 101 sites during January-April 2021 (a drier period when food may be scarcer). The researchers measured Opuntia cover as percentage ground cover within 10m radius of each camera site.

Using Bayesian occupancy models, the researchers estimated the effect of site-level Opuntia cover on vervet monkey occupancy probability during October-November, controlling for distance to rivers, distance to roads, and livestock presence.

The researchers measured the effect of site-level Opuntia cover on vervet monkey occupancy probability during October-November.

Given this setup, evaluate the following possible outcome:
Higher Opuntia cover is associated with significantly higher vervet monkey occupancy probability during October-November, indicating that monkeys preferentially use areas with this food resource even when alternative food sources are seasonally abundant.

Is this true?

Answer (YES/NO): NO